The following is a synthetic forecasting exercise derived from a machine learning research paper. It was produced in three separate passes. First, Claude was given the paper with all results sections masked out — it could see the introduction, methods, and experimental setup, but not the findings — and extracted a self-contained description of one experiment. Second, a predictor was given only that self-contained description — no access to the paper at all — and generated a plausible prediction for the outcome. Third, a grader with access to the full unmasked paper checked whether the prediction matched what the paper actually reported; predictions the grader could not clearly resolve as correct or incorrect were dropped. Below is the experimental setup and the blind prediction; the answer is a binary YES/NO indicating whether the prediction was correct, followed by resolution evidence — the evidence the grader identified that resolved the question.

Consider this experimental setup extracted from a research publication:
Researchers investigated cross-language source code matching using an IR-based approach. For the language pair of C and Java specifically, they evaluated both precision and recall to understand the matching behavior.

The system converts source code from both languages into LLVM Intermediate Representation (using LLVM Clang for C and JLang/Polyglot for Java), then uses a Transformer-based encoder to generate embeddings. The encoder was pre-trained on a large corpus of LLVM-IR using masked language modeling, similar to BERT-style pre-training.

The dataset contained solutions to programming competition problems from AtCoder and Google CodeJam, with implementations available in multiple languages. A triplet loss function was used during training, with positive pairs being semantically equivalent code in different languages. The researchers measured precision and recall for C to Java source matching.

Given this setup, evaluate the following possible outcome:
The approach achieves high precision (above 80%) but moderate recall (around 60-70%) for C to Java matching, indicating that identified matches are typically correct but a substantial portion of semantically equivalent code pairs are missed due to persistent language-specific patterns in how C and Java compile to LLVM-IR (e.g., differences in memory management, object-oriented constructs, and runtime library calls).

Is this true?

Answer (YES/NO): NO